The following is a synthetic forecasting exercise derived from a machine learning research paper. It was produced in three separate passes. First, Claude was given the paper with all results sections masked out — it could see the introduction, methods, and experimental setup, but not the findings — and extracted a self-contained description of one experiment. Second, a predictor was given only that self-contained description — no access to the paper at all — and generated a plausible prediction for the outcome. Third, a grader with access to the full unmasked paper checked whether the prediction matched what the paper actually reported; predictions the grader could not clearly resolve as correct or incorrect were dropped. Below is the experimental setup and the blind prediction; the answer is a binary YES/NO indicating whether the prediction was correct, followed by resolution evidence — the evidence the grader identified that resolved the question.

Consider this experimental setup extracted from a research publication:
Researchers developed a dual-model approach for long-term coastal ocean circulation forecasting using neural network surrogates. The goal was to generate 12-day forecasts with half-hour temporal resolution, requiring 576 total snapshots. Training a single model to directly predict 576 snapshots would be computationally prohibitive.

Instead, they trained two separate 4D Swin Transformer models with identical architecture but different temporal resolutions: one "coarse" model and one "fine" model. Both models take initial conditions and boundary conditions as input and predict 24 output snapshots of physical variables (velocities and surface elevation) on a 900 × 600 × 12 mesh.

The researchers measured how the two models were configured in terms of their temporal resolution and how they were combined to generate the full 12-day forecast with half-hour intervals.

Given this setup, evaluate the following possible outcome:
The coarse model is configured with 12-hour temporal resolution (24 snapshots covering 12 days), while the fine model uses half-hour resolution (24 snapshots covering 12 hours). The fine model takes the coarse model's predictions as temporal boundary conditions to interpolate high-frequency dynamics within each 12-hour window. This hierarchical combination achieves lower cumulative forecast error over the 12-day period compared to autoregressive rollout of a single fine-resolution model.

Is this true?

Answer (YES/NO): NO